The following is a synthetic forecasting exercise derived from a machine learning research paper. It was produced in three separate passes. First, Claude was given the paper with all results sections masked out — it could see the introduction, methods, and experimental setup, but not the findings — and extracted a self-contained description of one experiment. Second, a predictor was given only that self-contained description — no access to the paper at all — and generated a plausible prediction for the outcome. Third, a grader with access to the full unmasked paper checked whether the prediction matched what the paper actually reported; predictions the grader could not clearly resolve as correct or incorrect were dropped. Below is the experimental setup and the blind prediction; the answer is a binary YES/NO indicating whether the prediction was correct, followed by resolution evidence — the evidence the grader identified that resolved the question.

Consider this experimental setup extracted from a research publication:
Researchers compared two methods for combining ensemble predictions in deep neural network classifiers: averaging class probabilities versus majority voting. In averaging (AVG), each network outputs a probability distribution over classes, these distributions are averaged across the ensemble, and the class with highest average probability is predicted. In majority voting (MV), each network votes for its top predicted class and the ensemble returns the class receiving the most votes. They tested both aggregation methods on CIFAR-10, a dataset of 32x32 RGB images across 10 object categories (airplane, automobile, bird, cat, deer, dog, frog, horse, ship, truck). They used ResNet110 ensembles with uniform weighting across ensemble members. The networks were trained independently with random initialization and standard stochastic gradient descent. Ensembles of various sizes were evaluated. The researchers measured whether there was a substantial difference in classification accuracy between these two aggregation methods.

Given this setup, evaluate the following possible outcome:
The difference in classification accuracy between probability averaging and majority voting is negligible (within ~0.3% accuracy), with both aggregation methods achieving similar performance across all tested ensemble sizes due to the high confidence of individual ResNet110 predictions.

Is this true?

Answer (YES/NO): YES